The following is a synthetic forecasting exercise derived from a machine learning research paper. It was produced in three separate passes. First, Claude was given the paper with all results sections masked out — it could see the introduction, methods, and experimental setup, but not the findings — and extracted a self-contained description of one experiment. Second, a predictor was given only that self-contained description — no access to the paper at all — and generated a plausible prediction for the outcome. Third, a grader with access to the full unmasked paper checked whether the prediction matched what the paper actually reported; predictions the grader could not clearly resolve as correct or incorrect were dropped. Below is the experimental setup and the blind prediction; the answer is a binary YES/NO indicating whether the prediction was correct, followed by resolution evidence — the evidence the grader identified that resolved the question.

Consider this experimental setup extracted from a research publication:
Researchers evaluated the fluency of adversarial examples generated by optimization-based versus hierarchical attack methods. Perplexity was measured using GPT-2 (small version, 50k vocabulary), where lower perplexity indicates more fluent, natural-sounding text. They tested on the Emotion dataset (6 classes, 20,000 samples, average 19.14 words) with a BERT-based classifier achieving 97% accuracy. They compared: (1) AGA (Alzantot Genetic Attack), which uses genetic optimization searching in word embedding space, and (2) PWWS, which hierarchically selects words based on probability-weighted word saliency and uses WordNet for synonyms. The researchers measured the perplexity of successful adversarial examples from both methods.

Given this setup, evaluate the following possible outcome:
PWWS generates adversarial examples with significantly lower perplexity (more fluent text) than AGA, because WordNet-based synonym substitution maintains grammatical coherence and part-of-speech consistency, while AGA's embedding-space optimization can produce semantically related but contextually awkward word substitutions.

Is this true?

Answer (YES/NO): NO